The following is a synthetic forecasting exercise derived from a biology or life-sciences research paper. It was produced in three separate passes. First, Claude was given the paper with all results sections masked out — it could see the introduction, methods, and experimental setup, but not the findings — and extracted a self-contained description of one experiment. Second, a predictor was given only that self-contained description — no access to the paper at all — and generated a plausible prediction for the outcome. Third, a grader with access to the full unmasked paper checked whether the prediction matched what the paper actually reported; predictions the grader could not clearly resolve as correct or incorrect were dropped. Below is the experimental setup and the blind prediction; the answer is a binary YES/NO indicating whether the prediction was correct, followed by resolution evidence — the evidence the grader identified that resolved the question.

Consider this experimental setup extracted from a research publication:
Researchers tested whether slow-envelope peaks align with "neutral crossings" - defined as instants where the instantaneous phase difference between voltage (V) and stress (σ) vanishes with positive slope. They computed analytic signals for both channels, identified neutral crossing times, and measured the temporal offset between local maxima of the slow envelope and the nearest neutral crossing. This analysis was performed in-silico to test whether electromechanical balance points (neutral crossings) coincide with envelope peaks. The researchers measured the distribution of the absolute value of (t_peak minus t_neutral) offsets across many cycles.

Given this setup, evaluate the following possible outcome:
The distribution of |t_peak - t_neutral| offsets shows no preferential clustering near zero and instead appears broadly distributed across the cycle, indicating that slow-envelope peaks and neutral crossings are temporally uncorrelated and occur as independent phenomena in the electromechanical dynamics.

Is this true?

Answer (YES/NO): NO